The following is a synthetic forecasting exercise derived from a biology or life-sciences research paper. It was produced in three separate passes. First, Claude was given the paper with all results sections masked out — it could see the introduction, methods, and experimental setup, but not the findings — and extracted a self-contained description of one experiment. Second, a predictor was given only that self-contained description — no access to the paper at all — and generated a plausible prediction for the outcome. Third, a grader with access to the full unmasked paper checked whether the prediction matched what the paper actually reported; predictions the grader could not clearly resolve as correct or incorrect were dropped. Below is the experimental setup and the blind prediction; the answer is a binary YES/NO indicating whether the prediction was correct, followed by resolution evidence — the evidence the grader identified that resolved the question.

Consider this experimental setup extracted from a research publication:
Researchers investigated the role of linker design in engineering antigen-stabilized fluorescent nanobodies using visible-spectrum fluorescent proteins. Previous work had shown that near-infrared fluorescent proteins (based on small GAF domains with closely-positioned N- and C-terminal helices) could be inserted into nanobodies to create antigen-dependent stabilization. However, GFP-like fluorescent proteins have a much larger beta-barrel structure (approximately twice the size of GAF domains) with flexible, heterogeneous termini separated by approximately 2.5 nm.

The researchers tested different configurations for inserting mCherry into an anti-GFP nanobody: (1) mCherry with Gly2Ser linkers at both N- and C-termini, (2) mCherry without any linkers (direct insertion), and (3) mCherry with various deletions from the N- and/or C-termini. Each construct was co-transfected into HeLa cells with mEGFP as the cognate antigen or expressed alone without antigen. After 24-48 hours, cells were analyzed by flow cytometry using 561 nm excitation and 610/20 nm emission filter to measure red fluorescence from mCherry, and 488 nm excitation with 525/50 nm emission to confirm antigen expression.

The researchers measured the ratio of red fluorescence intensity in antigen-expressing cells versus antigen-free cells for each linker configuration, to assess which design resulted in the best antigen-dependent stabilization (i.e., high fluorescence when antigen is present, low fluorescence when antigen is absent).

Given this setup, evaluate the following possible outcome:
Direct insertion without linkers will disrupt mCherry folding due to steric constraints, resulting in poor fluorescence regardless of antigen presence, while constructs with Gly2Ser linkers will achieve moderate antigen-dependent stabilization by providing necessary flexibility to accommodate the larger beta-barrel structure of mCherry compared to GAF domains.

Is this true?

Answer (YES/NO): NO